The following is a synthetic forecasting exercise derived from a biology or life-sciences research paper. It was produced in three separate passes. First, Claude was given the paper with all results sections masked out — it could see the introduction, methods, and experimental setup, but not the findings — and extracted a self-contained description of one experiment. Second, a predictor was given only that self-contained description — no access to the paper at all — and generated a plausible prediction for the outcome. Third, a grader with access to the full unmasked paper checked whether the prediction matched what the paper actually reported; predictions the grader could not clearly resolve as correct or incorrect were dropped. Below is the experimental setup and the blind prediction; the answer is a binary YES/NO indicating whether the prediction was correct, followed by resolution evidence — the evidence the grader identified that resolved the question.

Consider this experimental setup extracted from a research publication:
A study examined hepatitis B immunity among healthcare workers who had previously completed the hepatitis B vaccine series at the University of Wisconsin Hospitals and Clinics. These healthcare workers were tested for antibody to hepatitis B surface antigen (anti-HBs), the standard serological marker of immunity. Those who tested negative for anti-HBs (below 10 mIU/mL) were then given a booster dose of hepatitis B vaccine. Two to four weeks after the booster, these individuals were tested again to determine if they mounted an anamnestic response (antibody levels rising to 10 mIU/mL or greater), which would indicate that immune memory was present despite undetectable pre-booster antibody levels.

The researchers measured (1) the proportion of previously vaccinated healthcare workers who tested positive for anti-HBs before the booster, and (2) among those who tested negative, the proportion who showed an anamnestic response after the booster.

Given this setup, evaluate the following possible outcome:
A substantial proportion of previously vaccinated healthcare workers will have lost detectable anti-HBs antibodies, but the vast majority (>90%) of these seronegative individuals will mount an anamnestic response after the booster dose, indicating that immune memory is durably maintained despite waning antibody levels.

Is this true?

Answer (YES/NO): NO